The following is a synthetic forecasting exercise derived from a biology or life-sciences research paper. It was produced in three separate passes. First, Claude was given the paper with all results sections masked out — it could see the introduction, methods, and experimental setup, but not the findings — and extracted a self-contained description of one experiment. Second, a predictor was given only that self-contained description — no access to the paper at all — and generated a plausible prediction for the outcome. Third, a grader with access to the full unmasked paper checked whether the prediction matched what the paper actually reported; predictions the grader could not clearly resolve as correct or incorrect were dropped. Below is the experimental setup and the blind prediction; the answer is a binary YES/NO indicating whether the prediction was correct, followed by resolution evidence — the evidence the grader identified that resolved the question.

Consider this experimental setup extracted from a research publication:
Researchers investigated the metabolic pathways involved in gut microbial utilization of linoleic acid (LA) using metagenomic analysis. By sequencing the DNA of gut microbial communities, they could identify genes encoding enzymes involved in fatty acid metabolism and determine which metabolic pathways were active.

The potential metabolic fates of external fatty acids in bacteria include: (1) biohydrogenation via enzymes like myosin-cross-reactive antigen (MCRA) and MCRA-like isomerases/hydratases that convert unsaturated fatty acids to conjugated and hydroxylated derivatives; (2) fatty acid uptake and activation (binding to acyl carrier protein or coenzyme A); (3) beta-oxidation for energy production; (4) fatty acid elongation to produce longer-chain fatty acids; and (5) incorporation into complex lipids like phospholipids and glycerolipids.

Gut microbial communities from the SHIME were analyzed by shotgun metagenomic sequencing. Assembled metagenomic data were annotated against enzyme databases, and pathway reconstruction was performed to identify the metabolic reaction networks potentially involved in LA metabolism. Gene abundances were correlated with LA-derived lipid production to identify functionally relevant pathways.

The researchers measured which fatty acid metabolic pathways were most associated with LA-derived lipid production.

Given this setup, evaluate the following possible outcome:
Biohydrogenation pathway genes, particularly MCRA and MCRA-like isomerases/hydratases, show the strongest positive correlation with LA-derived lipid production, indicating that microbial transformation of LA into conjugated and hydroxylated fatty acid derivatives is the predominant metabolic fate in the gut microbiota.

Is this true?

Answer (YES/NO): NO